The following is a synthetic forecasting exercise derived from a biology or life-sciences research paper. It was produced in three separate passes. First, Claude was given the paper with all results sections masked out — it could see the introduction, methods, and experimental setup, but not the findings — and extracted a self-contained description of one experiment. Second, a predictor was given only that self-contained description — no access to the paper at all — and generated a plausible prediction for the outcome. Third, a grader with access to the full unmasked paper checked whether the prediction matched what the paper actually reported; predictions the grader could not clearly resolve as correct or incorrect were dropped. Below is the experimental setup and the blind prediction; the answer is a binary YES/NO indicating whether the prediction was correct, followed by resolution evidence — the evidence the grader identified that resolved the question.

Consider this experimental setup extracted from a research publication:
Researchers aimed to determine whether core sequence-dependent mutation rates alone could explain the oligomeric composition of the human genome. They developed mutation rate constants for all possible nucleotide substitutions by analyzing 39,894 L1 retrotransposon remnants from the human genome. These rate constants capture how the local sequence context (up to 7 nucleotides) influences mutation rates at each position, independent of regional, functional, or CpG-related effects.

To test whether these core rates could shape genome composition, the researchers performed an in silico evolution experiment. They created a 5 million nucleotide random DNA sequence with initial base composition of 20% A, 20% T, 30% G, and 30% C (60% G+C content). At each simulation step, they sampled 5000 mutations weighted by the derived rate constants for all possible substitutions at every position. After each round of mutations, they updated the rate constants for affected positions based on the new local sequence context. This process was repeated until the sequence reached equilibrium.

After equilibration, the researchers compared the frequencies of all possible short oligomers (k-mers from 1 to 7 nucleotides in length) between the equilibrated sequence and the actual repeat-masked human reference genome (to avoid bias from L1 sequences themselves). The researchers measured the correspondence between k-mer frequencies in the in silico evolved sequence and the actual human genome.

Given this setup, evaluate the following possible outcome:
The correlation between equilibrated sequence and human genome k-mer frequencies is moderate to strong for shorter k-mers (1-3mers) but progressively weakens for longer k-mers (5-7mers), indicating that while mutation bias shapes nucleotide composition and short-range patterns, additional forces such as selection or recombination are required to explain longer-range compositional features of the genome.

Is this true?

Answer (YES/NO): NO